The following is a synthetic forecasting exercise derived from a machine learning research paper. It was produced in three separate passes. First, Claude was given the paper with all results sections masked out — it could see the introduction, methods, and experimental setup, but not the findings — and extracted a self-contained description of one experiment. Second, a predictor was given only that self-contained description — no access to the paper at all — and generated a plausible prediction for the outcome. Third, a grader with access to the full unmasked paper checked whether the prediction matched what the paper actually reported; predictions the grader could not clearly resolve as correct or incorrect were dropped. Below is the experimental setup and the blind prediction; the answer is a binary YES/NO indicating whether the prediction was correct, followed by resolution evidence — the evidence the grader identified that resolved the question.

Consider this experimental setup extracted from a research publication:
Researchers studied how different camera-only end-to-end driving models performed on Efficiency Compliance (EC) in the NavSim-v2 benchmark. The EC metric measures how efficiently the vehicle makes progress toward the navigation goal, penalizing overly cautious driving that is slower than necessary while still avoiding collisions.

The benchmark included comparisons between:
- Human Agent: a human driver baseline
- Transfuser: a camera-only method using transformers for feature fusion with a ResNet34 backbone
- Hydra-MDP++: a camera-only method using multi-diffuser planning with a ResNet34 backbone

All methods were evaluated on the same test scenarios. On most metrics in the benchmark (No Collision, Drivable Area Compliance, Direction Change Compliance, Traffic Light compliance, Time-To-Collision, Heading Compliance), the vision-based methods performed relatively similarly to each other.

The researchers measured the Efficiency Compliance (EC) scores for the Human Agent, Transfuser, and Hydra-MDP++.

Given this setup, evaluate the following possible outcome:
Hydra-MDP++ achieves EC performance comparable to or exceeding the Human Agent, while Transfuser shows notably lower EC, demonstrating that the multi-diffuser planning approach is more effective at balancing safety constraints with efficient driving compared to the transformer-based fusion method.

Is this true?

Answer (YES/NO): NO